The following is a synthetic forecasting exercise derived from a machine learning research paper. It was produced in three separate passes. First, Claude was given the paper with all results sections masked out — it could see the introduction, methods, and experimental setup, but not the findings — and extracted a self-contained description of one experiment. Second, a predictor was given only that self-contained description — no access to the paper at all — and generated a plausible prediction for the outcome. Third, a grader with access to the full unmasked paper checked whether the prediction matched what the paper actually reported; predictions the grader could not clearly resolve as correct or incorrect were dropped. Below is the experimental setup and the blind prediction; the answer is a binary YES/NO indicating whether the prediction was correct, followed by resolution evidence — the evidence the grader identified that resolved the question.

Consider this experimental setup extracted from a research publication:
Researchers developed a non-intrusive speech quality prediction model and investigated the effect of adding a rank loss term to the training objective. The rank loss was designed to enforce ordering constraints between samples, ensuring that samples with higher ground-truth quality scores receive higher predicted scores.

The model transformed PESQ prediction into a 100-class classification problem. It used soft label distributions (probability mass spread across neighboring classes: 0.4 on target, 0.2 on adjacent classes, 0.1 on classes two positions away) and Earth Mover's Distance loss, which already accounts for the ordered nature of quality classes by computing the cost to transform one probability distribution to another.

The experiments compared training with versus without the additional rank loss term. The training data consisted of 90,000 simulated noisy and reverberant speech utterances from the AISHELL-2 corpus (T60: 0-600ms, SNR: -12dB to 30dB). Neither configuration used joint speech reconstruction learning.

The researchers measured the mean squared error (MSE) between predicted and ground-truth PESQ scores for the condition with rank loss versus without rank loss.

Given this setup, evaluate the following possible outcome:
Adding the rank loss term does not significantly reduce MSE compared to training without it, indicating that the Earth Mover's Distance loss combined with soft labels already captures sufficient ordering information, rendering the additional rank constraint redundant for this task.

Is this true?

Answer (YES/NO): YES